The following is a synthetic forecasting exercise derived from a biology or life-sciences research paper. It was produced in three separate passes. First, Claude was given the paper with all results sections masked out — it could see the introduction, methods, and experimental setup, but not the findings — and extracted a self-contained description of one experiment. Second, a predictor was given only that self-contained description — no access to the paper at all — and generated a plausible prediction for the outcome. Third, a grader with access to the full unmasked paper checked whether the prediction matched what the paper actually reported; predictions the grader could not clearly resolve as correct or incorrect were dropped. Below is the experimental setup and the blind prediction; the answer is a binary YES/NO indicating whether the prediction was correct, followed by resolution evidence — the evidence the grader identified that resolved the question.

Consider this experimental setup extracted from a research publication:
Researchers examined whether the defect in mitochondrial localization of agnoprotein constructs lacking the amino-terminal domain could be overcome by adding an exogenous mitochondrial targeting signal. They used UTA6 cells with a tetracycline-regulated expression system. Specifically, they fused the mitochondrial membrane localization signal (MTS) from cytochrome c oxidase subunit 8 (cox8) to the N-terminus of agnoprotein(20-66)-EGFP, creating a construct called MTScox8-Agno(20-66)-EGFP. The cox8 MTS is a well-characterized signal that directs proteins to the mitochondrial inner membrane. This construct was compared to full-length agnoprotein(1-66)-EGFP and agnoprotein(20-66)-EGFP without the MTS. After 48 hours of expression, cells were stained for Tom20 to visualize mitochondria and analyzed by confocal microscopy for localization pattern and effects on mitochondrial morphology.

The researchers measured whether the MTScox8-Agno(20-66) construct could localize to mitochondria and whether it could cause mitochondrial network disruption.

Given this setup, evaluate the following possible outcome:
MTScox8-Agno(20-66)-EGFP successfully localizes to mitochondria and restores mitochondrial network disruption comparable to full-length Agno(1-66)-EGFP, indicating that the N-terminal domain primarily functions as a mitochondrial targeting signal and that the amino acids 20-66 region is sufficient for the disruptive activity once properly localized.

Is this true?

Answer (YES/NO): YES